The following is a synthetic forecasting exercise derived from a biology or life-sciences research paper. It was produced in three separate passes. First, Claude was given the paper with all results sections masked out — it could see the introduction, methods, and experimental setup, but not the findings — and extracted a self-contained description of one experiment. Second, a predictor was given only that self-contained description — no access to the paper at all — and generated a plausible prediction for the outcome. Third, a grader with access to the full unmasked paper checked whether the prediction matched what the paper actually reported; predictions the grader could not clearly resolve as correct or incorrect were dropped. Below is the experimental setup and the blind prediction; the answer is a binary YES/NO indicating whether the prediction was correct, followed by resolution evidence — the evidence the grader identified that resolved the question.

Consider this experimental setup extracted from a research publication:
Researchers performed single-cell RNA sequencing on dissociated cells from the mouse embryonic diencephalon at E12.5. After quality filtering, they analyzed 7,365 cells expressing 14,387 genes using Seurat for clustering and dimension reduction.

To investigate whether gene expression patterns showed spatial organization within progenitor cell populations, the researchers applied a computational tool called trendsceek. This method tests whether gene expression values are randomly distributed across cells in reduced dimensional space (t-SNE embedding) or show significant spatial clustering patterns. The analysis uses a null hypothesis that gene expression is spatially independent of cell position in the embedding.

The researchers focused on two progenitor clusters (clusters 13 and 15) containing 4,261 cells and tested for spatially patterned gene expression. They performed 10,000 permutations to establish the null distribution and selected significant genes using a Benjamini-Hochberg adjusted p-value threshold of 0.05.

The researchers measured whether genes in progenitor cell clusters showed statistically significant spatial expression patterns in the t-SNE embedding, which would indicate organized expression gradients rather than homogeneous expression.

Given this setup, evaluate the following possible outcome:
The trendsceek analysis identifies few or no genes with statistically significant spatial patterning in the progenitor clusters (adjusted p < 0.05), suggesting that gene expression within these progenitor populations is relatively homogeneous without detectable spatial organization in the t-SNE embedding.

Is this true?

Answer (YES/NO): NO